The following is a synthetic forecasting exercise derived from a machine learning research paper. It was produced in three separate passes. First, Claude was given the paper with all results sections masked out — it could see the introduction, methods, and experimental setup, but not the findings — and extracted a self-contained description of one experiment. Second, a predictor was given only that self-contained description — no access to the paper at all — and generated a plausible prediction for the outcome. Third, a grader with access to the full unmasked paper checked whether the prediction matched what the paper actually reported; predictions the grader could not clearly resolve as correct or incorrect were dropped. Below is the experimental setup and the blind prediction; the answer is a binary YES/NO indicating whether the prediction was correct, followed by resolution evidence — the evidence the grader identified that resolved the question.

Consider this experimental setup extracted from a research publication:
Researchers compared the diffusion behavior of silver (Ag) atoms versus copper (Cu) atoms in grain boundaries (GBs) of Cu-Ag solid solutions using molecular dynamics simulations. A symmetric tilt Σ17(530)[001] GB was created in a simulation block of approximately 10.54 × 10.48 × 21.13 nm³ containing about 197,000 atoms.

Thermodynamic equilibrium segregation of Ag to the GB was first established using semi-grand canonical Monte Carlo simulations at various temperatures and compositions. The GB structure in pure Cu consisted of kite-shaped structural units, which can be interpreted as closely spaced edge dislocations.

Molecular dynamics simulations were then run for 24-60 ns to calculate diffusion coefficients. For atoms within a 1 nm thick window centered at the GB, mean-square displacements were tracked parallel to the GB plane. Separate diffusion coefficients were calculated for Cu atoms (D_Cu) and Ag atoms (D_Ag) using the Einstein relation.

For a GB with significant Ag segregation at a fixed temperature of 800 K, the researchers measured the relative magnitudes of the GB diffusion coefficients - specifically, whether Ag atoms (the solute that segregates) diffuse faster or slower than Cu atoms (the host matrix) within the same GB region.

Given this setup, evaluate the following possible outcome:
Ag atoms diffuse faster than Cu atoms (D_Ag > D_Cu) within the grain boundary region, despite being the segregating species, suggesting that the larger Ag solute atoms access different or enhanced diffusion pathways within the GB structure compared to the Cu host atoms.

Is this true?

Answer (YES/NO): YES